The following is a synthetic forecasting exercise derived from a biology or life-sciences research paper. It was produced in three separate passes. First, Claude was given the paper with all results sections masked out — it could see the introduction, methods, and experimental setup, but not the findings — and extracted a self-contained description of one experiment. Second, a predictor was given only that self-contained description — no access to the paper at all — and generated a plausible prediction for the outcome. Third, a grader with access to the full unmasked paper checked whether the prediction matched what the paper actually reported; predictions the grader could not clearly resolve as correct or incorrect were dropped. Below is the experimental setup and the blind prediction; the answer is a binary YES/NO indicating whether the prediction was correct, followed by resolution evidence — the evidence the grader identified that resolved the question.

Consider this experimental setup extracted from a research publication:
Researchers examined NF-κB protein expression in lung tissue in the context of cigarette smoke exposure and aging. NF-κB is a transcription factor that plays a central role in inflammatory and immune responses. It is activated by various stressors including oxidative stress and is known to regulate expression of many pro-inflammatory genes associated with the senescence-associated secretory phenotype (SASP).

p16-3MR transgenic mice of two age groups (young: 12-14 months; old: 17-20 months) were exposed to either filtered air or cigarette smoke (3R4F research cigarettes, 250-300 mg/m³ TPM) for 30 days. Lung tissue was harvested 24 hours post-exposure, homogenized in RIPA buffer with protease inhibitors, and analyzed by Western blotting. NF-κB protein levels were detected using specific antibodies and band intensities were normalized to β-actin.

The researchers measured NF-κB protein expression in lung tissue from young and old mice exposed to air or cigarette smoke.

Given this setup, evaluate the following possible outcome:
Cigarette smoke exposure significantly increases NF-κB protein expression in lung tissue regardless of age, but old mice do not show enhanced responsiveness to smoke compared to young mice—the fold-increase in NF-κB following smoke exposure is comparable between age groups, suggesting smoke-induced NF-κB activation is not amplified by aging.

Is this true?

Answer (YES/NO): NO